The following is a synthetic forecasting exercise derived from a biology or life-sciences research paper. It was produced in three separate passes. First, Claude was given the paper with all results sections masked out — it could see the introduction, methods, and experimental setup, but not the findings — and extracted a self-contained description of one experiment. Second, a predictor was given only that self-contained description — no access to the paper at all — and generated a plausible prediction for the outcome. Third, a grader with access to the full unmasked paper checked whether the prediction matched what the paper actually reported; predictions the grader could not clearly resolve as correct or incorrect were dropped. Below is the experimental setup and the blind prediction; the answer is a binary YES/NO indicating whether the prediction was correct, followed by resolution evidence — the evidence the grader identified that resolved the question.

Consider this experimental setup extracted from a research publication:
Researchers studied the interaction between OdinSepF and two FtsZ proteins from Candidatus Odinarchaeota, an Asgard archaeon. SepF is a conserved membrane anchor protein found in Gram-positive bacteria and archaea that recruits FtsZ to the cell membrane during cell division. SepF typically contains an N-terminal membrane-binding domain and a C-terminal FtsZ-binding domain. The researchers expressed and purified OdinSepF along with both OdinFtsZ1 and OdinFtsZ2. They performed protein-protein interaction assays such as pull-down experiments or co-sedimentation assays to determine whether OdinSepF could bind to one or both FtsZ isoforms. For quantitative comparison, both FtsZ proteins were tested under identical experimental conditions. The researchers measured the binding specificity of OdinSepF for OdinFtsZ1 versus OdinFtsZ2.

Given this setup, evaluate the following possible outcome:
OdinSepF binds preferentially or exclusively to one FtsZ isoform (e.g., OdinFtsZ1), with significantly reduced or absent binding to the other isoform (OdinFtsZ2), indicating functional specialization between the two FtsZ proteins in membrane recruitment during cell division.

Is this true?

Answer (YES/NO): NO